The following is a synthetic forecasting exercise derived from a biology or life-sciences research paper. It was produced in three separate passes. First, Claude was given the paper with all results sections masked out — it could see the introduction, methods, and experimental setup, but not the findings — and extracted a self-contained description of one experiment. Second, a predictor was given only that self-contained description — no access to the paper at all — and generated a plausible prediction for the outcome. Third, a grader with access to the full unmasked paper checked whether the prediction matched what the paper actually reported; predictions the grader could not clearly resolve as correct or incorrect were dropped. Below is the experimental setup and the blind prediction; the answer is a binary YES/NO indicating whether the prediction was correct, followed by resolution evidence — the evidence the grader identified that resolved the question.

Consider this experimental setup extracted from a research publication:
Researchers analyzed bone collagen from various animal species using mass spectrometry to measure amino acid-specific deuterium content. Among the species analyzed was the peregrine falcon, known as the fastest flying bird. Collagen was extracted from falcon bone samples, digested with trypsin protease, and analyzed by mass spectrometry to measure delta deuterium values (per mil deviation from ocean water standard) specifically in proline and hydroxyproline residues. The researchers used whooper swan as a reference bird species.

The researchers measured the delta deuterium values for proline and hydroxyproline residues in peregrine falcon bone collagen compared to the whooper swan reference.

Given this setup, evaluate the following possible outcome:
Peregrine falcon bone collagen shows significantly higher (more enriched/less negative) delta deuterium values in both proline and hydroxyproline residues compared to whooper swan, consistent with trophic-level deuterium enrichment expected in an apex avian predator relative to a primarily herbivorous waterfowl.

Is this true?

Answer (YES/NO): NO